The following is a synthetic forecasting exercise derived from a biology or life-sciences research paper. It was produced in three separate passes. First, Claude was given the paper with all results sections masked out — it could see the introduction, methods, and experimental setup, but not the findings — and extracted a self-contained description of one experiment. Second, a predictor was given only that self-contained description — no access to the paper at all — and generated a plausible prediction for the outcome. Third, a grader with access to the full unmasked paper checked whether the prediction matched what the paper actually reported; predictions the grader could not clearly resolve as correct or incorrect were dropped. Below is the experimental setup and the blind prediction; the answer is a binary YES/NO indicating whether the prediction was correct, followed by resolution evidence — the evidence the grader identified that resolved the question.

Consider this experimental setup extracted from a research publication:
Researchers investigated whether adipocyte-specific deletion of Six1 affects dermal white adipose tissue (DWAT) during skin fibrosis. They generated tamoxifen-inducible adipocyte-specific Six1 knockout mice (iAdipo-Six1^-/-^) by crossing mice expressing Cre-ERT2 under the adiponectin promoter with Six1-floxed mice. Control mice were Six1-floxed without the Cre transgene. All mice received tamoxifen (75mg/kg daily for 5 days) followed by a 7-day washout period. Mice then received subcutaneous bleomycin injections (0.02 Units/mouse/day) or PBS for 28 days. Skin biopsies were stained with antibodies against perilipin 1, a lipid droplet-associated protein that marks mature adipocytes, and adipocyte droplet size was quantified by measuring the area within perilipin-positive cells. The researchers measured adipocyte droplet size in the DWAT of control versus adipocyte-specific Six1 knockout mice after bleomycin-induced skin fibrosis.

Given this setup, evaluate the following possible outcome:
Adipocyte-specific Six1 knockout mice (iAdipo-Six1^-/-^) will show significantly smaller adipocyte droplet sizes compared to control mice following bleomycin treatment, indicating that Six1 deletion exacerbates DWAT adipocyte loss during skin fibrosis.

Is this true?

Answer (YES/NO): NO